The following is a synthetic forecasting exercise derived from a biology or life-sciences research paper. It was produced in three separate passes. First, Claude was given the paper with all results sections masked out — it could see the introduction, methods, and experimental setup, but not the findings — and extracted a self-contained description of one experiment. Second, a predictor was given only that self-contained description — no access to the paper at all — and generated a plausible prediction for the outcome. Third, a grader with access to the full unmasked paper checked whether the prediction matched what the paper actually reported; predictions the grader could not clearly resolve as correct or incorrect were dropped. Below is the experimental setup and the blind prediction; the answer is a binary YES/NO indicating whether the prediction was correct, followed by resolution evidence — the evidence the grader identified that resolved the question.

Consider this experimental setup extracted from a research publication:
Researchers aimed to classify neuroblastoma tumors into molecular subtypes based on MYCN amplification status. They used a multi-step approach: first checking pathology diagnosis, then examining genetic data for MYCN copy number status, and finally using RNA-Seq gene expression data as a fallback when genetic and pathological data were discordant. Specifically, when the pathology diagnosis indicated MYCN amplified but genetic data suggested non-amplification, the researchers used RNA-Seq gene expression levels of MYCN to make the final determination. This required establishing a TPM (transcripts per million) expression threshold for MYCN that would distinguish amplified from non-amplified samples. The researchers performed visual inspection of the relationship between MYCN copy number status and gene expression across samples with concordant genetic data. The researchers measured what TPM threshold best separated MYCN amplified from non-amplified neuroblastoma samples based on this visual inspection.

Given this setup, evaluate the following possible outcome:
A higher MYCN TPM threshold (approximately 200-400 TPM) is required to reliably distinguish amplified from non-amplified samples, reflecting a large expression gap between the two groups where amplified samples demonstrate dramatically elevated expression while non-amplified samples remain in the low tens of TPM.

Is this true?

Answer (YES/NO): NO